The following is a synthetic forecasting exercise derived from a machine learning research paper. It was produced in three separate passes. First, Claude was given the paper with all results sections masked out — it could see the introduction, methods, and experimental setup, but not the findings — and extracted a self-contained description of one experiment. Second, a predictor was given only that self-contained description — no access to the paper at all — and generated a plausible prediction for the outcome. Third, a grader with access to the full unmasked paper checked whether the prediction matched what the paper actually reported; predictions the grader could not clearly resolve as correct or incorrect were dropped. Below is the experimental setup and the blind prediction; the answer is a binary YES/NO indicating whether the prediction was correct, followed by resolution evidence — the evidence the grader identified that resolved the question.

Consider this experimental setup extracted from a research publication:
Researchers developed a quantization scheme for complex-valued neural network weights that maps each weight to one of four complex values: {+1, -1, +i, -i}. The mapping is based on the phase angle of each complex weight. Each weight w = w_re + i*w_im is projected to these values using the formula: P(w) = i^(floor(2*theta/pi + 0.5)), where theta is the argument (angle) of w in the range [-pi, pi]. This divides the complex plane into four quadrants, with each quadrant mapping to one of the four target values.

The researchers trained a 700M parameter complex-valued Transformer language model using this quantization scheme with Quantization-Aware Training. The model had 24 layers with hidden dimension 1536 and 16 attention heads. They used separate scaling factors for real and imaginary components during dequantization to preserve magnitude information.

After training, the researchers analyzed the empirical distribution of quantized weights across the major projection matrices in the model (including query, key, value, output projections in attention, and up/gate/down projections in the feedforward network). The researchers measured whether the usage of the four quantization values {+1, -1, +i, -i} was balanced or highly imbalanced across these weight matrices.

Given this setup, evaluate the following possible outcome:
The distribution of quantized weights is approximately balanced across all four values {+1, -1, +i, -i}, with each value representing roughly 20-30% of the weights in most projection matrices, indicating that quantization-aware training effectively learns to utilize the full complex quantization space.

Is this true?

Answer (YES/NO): YES